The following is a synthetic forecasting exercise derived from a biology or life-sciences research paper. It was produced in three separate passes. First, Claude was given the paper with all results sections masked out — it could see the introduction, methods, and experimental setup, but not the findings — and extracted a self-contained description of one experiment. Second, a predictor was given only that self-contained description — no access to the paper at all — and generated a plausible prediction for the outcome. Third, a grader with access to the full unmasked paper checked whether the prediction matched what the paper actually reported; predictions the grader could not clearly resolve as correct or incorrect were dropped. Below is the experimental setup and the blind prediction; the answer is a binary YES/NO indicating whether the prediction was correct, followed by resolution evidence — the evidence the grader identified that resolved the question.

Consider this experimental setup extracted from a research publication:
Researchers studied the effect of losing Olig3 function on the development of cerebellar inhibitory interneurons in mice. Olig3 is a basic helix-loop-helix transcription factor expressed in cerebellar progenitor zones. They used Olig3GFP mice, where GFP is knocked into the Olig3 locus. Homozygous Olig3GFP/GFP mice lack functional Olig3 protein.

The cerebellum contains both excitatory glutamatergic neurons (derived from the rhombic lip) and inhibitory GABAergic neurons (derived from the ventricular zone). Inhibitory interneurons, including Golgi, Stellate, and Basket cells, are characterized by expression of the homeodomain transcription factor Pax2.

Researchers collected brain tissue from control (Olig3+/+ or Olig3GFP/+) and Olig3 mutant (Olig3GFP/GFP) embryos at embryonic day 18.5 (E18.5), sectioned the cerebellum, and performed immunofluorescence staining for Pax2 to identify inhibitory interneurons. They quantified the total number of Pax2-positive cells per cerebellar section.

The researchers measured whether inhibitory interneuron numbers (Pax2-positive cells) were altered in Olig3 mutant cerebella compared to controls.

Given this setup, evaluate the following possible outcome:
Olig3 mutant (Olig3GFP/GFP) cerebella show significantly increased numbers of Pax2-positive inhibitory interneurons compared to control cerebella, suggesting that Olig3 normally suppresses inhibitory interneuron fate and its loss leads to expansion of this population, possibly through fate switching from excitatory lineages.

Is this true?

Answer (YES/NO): NO